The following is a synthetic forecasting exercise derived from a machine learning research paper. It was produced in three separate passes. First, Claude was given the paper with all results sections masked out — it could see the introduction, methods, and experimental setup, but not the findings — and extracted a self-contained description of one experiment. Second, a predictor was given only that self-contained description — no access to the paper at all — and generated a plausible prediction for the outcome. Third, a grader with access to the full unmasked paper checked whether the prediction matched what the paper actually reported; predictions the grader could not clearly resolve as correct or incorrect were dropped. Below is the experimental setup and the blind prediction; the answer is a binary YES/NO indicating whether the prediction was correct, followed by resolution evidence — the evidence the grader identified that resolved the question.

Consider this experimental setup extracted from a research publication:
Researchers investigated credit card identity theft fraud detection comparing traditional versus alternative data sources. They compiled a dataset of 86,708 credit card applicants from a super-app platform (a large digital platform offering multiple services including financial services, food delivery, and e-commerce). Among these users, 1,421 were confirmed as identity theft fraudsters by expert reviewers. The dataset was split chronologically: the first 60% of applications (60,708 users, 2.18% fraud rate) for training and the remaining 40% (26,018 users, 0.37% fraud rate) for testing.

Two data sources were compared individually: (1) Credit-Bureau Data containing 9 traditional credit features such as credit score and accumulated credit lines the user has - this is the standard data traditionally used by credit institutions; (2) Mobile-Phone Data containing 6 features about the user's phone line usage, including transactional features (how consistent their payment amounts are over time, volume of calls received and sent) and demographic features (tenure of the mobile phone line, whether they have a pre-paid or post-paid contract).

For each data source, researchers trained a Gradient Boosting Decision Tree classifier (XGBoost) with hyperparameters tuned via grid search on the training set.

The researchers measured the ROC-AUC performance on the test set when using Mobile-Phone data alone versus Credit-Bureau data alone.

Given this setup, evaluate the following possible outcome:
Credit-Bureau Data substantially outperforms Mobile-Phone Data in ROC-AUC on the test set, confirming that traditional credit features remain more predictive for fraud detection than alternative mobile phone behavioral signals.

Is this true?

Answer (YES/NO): YES